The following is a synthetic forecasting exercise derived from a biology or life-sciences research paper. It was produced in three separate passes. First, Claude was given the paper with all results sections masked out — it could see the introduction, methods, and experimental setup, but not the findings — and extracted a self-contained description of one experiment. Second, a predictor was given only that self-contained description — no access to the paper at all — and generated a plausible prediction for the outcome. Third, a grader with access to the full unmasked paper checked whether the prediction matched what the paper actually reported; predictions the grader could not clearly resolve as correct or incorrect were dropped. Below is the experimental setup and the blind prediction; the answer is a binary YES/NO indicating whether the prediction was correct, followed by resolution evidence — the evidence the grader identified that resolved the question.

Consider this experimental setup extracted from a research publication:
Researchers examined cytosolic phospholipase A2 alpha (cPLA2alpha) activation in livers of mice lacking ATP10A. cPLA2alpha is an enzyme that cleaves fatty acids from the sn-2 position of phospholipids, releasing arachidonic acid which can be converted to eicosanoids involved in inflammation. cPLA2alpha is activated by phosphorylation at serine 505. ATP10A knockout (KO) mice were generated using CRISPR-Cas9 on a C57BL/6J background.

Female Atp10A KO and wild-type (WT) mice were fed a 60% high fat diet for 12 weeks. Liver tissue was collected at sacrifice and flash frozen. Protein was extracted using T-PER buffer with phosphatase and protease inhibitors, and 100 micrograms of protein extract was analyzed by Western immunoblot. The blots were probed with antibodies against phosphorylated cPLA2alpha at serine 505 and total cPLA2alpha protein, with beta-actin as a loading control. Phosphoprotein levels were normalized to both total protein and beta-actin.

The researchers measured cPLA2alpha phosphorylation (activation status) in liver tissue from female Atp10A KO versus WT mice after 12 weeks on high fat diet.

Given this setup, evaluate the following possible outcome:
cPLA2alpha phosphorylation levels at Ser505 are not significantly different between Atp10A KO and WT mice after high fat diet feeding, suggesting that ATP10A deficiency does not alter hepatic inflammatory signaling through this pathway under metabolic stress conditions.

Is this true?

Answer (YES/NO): NO